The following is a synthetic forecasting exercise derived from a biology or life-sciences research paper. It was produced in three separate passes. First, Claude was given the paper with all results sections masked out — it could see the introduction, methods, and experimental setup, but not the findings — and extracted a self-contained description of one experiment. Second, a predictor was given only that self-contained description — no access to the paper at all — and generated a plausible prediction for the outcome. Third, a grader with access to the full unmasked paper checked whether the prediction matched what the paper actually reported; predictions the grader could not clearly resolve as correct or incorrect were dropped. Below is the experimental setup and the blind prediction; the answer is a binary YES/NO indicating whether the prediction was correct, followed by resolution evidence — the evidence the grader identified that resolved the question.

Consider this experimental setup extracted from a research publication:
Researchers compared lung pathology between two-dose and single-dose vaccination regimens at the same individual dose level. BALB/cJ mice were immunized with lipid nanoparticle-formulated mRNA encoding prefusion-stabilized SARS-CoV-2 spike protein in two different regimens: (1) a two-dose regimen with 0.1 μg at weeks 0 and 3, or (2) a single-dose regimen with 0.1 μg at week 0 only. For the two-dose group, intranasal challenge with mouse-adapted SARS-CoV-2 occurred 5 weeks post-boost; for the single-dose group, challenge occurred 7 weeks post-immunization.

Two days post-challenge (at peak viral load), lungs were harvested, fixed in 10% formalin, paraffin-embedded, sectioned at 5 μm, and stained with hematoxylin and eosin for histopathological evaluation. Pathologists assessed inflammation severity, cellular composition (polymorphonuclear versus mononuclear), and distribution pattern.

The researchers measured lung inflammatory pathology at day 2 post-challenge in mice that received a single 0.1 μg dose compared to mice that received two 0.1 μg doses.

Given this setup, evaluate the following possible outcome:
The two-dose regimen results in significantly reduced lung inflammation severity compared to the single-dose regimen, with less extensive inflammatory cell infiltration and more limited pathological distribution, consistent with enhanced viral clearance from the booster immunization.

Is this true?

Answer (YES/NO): NO